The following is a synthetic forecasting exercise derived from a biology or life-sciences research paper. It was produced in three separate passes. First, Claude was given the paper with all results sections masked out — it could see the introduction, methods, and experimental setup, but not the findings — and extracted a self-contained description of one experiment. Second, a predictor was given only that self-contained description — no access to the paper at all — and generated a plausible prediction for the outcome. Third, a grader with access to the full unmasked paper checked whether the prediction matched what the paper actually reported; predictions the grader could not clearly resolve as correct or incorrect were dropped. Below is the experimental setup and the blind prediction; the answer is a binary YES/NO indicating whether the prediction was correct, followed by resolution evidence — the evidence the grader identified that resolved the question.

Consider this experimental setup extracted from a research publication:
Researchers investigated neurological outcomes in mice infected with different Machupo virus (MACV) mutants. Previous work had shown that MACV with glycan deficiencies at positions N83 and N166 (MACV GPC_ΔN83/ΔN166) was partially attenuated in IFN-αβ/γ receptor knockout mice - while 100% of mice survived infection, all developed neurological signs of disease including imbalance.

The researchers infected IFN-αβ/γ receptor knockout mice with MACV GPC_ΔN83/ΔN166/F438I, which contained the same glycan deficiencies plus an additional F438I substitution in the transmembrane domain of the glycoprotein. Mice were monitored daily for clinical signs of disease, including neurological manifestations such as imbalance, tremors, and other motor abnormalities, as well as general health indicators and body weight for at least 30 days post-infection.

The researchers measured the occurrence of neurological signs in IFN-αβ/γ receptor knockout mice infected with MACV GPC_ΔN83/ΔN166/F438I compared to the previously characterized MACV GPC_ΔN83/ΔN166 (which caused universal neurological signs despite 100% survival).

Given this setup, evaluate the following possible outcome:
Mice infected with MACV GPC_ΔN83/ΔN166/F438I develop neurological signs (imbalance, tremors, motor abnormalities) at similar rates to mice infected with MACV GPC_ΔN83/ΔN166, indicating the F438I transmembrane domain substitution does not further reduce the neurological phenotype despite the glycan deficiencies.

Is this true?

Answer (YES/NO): NO